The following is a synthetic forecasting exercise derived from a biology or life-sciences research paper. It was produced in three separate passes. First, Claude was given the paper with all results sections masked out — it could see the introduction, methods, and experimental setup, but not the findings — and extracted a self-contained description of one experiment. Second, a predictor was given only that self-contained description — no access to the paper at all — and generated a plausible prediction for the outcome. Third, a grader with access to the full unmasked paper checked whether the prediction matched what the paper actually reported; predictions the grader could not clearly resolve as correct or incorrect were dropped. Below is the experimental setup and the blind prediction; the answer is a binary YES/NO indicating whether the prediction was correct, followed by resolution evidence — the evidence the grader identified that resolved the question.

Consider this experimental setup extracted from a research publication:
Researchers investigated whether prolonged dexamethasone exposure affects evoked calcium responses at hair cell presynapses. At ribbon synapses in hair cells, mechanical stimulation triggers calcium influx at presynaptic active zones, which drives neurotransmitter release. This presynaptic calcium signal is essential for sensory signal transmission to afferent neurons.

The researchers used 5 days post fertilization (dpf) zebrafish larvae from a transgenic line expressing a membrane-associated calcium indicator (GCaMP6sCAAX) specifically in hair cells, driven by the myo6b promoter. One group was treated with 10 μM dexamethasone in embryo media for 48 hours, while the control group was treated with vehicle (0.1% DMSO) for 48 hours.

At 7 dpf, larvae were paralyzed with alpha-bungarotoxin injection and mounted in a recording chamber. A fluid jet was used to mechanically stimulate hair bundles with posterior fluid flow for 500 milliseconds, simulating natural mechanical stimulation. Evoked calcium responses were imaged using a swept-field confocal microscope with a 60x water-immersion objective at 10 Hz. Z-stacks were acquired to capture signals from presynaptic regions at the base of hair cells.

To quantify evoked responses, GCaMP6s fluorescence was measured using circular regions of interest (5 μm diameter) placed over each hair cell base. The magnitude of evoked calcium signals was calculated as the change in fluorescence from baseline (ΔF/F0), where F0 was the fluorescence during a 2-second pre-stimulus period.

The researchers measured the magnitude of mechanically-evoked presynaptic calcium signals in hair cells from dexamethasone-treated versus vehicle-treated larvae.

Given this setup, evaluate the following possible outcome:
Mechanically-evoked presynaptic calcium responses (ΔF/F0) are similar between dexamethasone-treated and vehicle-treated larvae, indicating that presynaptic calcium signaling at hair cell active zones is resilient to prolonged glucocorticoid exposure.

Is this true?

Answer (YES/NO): YES